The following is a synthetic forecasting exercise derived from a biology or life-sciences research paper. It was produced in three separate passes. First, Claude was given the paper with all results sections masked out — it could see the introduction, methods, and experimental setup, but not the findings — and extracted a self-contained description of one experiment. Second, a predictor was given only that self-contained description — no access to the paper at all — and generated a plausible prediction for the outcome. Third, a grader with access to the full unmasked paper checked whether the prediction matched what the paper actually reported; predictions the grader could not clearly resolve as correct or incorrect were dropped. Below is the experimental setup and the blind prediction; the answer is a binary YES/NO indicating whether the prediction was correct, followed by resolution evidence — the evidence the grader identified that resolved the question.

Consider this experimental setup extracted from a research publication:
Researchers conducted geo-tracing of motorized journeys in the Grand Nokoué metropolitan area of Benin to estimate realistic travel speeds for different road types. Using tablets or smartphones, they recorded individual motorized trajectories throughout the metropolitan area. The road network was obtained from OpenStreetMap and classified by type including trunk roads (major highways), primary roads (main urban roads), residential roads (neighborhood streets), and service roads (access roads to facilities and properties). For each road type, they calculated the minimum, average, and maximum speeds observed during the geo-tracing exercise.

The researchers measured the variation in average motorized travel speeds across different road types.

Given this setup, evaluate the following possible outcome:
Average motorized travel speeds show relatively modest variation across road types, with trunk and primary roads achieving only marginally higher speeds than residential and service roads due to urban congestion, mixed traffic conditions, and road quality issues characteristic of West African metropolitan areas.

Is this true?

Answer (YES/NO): NO